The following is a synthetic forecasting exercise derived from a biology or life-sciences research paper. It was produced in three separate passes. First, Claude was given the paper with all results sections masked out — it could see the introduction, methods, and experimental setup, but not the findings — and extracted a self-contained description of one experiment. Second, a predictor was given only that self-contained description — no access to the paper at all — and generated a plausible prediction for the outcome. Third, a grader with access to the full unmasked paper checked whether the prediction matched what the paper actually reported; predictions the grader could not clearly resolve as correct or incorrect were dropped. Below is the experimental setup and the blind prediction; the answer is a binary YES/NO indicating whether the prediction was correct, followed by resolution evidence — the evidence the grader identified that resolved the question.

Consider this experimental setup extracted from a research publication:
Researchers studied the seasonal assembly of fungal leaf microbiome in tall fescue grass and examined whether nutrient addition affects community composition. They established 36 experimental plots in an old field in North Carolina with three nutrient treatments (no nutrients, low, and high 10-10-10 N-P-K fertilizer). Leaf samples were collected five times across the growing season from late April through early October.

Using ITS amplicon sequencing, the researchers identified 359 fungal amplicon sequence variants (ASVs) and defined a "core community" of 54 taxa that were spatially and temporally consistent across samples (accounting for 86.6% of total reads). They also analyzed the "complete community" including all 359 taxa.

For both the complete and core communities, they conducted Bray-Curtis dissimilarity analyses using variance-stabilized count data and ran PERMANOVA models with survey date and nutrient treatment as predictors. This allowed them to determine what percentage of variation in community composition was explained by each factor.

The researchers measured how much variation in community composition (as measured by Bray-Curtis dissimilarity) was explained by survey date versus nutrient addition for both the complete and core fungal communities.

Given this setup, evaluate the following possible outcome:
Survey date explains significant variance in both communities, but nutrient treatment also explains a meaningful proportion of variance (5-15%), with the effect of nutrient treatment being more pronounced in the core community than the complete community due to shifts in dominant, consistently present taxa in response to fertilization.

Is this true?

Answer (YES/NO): NO